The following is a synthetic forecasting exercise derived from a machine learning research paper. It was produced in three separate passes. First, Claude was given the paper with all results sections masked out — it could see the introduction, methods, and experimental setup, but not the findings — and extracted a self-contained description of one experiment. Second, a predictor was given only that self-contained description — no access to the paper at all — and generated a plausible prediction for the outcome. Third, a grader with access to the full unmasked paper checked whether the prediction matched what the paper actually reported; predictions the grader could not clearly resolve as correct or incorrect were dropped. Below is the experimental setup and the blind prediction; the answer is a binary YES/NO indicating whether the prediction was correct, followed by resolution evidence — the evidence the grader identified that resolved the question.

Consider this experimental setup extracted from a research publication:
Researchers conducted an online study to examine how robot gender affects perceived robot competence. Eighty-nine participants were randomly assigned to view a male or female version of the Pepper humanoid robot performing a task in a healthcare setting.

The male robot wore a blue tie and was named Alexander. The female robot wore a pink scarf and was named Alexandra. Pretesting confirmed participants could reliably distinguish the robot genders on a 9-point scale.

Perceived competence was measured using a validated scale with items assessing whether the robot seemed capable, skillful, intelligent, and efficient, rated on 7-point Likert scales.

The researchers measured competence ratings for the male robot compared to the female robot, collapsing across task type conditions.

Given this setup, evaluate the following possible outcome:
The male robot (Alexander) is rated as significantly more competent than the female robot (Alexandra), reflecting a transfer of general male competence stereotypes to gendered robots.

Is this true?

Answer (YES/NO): NO